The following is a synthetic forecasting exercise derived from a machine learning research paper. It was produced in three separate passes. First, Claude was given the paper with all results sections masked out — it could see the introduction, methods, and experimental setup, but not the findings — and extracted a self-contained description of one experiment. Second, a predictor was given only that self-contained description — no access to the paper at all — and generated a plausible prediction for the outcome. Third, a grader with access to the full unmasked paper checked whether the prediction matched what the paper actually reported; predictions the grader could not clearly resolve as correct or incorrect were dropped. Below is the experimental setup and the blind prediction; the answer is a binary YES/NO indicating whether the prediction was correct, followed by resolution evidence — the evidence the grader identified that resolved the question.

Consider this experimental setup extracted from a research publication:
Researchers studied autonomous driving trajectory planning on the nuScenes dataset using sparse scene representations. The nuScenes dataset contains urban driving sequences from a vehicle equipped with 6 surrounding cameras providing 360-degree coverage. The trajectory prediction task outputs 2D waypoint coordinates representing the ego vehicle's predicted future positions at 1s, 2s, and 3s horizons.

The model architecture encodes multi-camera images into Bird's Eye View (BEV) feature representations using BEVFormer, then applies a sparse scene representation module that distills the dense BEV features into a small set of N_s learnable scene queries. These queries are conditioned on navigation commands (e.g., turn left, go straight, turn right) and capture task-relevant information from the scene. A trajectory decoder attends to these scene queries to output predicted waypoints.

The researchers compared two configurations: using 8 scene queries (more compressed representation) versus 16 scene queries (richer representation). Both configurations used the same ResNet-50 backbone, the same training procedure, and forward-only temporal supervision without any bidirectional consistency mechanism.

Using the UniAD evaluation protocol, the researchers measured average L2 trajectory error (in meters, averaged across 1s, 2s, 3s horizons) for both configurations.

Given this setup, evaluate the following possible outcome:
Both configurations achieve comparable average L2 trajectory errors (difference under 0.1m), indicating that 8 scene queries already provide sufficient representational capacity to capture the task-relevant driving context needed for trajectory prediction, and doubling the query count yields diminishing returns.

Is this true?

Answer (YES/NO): NO